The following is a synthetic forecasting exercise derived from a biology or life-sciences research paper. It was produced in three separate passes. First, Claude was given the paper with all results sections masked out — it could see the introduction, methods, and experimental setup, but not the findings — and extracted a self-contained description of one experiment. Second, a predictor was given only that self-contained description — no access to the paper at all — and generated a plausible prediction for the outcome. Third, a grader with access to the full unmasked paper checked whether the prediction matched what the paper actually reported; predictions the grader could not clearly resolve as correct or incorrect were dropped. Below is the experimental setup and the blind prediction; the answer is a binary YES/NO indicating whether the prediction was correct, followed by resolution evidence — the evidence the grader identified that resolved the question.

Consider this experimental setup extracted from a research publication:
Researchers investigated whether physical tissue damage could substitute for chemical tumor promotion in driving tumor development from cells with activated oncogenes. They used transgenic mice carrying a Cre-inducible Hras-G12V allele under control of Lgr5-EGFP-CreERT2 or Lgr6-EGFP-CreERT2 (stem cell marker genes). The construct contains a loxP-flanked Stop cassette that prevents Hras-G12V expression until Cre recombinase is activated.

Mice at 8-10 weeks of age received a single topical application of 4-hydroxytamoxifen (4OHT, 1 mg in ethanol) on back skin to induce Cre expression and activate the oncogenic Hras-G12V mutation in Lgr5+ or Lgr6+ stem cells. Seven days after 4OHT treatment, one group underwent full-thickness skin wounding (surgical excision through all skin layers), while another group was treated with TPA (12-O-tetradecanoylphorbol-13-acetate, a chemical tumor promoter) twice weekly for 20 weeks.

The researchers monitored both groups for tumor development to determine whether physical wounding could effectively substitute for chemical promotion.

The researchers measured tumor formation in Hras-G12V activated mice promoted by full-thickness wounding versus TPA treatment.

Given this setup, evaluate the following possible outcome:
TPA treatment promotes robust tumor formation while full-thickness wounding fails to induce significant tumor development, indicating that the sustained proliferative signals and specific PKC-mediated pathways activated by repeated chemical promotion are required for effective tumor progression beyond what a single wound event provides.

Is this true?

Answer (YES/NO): NO